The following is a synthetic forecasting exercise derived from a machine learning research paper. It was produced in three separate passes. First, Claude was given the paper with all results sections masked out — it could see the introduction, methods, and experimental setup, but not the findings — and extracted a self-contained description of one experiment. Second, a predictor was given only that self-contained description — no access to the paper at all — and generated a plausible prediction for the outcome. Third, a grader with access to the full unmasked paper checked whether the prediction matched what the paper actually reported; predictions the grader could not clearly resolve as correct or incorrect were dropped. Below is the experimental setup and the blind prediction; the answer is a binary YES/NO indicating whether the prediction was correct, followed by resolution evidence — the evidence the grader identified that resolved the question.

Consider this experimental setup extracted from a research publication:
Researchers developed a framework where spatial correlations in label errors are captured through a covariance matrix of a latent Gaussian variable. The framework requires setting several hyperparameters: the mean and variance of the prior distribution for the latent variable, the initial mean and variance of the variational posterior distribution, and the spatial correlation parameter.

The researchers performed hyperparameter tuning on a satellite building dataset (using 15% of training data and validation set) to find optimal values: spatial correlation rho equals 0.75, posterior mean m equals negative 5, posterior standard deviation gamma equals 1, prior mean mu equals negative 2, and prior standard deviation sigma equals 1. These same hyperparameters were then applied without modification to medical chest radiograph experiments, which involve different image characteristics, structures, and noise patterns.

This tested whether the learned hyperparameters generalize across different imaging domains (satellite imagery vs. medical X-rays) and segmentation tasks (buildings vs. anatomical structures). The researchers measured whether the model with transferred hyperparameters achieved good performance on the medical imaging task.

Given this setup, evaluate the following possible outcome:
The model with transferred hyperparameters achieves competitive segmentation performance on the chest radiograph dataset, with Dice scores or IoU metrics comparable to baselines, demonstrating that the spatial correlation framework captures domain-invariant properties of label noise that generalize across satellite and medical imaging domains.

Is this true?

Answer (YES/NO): YES